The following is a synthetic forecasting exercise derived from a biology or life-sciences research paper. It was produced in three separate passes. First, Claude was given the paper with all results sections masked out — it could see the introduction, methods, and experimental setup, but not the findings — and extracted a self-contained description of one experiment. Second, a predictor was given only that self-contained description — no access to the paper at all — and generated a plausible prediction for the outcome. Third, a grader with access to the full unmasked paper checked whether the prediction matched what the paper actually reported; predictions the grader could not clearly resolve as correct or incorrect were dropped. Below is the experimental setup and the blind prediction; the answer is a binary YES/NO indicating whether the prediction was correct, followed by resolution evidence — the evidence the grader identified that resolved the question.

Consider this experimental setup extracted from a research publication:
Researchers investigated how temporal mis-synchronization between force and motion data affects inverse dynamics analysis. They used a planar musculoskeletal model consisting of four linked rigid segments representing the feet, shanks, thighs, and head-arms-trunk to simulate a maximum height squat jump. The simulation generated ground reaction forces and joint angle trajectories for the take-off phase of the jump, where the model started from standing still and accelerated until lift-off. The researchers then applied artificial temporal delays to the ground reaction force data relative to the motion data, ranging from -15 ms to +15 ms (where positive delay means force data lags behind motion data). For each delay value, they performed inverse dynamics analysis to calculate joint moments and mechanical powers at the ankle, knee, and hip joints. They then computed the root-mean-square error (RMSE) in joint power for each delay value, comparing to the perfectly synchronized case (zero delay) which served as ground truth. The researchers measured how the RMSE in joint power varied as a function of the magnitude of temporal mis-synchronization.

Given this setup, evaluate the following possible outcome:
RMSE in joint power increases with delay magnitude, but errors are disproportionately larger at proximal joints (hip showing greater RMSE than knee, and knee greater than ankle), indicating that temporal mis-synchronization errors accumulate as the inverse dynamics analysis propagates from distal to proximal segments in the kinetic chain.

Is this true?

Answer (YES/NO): NO